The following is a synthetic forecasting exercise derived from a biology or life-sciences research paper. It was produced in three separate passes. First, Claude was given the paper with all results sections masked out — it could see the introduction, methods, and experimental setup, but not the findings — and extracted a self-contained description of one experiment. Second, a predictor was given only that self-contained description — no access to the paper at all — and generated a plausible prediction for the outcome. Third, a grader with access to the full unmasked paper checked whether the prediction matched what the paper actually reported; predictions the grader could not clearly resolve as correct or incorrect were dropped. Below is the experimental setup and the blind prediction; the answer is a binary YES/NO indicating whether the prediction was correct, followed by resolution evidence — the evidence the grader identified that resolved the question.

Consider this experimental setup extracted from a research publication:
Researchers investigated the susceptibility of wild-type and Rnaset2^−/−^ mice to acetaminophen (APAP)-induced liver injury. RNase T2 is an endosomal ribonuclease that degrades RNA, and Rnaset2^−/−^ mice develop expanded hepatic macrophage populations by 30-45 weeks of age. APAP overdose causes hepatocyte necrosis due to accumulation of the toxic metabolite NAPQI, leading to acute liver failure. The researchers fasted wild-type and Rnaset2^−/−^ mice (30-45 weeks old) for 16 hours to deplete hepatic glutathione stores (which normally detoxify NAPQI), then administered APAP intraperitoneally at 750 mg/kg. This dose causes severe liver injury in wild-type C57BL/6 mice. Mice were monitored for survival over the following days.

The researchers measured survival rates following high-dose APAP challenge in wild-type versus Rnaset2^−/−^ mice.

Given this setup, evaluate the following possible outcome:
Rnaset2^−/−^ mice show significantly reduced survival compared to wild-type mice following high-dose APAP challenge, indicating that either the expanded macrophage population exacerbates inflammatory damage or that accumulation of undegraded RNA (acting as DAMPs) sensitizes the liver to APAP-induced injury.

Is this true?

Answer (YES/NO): NO